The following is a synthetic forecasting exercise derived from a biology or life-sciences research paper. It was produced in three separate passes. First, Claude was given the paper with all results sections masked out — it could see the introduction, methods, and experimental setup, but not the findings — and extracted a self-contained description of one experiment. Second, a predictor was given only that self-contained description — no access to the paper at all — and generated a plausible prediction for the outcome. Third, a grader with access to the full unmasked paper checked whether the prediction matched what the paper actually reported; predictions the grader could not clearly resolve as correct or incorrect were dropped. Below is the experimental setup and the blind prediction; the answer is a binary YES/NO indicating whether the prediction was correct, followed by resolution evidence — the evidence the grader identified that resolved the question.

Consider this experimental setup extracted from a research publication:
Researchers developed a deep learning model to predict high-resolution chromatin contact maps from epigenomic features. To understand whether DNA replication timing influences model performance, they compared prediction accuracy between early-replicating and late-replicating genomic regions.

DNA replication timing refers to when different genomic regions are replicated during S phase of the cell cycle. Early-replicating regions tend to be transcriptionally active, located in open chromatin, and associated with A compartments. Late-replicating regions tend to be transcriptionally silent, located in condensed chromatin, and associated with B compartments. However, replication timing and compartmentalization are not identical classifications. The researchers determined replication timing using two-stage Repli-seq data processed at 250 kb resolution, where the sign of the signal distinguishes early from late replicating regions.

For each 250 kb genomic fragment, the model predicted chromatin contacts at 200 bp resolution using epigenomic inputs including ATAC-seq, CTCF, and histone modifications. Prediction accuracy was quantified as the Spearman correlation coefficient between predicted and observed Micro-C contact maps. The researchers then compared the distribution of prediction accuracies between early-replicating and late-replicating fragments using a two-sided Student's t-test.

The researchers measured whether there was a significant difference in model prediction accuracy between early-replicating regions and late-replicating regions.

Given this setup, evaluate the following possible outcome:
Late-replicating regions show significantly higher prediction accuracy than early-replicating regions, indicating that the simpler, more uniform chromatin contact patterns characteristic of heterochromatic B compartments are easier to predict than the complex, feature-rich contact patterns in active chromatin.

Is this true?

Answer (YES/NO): NO